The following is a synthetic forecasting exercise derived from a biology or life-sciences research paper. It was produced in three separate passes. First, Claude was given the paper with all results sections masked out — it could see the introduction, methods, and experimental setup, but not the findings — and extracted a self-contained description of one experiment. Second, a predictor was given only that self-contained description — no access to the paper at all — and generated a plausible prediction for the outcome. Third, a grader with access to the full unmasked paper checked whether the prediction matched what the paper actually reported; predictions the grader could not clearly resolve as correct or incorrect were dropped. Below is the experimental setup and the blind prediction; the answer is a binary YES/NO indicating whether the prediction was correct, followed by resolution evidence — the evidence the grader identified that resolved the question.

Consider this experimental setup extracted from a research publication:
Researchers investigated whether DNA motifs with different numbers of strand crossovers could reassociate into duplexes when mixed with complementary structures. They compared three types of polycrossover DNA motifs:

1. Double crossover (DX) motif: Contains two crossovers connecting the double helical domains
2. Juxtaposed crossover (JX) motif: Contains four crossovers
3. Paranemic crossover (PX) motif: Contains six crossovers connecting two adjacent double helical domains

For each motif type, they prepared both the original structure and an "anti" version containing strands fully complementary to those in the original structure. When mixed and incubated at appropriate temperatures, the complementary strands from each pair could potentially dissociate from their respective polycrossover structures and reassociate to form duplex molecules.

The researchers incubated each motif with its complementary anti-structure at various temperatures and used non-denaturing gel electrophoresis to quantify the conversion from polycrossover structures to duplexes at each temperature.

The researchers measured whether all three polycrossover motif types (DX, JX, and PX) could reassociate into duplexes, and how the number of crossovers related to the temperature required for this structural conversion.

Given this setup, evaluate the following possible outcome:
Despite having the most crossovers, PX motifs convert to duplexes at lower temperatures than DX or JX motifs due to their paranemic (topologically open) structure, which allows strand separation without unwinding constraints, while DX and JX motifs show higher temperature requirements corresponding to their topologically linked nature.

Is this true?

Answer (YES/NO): NO